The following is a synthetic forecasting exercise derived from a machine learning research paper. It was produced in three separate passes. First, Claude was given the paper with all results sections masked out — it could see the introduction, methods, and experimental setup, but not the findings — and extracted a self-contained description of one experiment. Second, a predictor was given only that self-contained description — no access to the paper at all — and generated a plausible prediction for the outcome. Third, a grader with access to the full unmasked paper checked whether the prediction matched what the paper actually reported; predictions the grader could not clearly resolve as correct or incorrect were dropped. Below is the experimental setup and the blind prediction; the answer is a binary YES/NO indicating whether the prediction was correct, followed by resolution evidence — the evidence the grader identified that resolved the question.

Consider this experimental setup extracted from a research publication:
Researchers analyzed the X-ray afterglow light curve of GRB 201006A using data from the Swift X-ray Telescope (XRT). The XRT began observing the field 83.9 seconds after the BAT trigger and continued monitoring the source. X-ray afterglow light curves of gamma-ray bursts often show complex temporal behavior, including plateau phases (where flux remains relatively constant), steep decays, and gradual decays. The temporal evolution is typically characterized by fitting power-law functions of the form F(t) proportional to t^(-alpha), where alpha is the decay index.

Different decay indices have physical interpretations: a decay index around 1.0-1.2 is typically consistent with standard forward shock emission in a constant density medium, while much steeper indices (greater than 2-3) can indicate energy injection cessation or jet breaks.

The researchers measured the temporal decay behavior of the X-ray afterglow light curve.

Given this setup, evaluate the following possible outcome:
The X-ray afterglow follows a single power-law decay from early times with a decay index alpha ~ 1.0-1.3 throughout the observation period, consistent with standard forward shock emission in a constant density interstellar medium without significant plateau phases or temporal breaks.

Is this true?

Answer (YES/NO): YES